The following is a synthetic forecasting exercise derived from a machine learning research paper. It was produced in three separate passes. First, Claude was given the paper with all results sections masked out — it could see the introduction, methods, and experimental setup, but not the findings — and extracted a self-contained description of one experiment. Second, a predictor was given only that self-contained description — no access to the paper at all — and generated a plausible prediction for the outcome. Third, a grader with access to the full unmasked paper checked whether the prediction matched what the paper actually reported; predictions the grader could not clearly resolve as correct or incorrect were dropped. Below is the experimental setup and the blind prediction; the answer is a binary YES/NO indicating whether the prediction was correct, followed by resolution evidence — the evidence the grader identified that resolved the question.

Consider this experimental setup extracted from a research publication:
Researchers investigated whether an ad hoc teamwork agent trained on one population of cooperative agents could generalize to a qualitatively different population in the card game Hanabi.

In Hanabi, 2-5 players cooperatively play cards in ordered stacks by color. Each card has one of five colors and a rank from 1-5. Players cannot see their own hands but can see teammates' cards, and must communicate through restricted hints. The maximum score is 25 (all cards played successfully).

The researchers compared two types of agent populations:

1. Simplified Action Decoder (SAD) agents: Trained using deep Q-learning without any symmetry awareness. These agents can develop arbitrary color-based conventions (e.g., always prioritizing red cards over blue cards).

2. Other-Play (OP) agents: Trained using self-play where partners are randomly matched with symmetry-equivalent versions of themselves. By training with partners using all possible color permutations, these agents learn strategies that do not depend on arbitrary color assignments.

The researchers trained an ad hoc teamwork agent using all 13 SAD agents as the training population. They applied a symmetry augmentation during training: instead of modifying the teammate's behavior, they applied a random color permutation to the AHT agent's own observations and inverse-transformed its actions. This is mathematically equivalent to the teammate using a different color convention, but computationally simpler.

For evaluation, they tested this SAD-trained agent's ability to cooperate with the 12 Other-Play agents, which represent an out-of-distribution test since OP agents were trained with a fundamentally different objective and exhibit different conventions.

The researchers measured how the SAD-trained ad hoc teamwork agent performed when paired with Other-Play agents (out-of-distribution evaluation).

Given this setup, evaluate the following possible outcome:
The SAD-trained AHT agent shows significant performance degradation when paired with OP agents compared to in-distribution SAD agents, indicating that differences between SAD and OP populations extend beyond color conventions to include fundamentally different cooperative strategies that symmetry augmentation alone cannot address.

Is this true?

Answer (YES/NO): NO